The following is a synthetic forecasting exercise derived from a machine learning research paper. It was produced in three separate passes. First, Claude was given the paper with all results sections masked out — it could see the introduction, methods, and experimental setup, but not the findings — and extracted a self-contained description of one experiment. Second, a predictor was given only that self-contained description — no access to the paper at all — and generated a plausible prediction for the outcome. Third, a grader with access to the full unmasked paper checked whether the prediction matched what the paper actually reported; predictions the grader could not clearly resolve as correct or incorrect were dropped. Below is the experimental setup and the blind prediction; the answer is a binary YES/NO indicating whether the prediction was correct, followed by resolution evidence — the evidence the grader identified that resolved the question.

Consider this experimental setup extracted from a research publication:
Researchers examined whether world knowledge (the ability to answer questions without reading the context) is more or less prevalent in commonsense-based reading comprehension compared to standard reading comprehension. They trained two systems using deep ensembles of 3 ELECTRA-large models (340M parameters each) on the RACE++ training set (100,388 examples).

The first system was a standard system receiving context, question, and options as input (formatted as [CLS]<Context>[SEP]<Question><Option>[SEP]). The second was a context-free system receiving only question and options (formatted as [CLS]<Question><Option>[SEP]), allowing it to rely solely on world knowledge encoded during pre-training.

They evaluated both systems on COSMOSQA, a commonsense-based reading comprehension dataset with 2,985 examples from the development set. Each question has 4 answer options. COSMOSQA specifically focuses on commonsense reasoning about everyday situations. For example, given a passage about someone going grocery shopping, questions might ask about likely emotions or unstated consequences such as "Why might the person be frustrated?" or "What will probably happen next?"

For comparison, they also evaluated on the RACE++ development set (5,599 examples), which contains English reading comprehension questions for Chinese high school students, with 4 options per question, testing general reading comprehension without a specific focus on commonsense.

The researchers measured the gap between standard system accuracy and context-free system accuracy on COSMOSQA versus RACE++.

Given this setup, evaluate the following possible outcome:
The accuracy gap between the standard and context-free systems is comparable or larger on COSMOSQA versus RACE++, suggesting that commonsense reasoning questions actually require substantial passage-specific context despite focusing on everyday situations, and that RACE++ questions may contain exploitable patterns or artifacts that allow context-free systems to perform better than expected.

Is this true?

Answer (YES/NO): NO